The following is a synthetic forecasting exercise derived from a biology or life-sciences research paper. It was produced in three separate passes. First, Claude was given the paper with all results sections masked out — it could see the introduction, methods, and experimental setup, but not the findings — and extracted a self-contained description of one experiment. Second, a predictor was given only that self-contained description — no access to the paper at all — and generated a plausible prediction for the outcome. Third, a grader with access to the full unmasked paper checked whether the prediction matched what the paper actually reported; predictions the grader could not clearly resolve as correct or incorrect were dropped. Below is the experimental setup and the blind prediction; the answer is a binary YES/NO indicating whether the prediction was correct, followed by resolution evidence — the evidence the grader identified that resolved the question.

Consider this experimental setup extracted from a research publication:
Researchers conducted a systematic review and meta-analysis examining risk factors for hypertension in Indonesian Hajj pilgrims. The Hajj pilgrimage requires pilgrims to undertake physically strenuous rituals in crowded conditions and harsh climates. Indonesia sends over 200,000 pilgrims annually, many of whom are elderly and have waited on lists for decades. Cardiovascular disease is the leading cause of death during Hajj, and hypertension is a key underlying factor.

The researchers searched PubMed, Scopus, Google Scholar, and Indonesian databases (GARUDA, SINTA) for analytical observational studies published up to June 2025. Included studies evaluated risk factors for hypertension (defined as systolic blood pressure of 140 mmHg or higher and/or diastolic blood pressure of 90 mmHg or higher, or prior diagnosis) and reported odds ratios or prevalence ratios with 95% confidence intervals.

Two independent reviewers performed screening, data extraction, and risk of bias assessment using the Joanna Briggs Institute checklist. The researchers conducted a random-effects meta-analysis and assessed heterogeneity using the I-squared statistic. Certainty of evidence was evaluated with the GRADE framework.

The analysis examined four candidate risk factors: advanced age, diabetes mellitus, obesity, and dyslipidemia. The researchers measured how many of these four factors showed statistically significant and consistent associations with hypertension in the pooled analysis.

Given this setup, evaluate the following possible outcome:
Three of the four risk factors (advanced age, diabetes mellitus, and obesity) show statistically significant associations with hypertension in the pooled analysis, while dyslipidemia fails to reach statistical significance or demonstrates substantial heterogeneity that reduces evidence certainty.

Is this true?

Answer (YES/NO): YES